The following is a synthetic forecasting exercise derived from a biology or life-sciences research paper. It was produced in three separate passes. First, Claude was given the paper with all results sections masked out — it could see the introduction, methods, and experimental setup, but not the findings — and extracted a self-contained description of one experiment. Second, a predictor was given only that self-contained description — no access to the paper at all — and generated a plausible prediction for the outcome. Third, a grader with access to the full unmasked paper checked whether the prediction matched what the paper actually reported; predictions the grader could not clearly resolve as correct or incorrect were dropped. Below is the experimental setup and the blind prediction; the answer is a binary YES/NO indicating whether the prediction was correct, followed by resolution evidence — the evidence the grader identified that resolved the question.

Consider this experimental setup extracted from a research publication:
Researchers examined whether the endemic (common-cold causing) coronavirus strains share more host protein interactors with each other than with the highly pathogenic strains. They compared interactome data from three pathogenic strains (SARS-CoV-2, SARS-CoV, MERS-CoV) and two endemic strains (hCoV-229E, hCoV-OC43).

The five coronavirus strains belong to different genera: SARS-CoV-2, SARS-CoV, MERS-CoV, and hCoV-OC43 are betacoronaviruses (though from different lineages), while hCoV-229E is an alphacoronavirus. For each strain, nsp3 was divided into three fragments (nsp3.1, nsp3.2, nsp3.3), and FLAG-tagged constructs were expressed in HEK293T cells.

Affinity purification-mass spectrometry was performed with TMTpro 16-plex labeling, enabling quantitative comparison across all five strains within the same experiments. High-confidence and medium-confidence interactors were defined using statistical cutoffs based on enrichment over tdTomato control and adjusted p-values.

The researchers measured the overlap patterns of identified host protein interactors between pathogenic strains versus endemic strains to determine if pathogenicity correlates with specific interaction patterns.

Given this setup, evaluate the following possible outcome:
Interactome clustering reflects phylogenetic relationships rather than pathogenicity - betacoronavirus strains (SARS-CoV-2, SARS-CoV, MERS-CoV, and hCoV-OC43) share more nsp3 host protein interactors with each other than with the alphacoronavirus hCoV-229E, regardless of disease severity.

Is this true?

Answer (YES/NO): NO